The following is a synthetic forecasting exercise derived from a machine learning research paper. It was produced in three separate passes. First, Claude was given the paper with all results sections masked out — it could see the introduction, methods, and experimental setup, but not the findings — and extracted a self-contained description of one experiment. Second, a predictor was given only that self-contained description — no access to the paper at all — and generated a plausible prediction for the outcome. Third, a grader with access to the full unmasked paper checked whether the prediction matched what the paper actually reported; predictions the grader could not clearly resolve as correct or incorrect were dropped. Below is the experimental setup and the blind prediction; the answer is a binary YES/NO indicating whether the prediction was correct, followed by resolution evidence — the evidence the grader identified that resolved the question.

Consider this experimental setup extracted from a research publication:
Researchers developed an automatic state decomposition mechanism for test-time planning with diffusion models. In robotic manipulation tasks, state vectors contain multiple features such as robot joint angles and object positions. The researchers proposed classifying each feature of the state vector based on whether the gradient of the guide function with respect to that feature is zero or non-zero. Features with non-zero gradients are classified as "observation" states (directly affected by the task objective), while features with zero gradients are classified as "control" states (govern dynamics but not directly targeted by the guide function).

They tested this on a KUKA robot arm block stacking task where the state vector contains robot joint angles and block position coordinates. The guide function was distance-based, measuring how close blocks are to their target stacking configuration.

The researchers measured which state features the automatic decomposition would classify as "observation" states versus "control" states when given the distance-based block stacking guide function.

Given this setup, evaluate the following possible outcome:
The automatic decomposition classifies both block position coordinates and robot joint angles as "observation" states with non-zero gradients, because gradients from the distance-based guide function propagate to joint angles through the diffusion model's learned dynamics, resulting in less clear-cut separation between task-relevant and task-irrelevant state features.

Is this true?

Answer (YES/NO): NO